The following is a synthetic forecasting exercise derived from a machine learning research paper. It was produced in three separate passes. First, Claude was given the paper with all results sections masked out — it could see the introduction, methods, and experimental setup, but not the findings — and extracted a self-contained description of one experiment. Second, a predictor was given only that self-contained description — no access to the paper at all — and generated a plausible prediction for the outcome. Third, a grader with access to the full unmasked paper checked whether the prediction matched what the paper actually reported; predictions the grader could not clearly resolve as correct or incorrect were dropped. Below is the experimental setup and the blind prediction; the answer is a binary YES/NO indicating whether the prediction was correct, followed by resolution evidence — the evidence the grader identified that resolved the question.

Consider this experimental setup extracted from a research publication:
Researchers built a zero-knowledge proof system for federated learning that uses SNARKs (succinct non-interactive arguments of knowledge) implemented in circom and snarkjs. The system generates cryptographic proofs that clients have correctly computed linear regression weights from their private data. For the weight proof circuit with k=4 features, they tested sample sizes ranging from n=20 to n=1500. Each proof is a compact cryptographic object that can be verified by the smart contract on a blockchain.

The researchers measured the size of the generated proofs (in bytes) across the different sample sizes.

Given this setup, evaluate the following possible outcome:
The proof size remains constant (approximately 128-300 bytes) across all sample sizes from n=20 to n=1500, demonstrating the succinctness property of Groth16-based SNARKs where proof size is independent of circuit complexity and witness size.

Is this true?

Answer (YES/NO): NO